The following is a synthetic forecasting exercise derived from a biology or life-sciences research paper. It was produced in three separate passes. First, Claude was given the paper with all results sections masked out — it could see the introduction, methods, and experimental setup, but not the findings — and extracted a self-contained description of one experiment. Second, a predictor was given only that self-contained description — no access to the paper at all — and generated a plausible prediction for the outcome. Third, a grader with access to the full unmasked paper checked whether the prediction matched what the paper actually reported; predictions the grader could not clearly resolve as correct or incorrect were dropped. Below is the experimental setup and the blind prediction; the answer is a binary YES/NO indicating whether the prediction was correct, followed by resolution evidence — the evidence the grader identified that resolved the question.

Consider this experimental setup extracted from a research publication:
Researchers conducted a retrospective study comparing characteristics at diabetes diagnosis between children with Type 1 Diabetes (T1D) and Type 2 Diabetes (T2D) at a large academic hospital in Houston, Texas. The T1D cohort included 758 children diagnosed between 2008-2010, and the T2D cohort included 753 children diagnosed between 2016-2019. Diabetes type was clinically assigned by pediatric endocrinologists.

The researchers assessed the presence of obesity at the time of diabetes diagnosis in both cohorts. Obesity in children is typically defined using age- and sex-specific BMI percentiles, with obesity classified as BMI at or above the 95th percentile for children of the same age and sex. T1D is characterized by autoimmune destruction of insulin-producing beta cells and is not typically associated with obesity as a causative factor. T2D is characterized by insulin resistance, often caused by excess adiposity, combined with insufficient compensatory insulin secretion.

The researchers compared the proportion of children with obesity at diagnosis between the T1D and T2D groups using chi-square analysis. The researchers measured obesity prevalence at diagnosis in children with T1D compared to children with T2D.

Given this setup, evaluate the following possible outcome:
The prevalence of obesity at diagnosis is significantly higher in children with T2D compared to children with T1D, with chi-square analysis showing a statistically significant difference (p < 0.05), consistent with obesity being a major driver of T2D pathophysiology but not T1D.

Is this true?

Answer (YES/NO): YES